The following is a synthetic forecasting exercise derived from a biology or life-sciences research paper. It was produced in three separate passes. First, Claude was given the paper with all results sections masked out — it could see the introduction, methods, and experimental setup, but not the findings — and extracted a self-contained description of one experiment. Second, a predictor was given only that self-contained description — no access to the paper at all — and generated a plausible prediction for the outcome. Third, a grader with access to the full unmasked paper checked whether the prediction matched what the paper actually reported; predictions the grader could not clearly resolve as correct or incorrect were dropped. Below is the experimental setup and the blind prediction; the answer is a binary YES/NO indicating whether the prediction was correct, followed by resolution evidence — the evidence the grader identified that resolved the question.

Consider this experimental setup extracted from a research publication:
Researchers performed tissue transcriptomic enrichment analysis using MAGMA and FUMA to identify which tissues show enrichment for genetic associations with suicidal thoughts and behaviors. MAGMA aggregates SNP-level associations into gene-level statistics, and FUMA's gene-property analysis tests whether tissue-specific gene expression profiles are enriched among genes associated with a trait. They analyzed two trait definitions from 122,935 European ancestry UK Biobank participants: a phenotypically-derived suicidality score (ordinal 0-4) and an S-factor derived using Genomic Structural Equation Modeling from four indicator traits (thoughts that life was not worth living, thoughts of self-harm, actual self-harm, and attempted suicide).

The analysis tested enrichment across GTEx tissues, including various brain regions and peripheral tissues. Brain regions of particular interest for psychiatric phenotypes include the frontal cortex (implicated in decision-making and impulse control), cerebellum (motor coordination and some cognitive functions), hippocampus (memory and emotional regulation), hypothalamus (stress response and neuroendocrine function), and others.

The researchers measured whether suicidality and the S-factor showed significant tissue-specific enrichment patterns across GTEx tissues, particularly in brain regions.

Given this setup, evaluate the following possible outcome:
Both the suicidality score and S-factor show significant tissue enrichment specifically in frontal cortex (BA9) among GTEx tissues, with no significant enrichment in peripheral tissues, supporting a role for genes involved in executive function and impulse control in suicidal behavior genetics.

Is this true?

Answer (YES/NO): NO